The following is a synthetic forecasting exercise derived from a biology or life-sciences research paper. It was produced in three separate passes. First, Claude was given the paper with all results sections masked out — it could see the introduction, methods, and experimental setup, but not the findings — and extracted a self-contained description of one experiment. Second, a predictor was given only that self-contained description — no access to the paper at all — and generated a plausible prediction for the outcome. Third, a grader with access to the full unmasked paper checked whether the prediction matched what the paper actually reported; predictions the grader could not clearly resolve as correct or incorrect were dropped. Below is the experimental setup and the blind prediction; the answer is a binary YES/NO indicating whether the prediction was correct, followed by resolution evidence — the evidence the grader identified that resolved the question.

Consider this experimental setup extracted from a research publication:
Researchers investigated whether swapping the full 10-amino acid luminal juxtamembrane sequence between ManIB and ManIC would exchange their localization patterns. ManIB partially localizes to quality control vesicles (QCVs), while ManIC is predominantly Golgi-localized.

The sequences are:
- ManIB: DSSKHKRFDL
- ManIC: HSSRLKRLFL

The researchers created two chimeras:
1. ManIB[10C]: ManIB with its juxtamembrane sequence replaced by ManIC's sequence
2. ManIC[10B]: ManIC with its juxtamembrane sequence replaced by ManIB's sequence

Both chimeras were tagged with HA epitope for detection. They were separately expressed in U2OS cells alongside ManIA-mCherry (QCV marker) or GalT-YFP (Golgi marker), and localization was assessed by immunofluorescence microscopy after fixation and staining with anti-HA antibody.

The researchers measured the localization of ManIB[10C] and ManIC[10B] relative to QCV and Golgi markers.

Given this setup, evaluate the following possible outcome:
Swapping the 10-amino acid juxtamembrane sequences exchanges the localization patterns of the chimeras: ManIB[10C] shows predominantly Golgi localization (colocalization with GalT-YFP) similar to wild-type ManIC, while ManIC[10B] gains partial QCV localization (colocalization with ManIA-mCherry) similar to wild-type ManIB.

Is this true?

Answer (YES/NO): YES